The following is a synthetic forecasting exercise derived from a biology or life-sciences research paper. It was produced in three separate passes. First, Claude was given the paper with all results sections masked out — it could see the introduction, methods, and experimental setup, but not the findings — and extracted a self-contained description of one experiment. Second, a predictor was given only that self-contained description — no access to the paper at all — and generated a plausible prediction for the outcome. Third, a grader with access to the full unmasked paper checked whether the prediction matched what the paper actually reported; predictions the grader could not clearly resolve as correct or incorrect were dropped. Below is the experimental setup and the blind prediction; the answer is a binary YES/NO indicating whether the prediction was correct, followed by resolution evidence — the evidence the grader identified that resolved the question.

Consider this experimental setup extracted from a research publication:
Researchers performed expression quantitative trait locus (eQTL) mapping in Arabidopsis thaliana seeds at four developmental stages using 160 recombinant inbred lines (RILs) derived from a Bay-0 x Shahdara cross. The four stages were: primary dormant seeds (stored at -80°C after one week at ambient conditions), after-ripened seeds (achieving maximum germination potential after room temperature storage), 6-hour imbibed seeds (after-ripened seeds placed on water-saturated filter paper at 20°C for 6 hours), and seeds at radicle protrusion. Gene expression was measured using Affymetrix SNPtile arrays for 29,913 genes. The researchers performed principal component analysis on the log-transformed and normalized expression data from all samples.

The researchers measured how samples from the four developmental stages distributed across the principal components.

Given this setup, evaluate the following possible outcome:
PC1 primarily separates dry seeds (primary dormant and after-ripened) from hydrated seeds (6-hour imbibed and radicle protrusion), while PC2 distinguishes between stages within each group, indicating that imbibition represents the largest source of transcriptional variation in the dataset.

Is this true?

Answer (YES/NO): NO